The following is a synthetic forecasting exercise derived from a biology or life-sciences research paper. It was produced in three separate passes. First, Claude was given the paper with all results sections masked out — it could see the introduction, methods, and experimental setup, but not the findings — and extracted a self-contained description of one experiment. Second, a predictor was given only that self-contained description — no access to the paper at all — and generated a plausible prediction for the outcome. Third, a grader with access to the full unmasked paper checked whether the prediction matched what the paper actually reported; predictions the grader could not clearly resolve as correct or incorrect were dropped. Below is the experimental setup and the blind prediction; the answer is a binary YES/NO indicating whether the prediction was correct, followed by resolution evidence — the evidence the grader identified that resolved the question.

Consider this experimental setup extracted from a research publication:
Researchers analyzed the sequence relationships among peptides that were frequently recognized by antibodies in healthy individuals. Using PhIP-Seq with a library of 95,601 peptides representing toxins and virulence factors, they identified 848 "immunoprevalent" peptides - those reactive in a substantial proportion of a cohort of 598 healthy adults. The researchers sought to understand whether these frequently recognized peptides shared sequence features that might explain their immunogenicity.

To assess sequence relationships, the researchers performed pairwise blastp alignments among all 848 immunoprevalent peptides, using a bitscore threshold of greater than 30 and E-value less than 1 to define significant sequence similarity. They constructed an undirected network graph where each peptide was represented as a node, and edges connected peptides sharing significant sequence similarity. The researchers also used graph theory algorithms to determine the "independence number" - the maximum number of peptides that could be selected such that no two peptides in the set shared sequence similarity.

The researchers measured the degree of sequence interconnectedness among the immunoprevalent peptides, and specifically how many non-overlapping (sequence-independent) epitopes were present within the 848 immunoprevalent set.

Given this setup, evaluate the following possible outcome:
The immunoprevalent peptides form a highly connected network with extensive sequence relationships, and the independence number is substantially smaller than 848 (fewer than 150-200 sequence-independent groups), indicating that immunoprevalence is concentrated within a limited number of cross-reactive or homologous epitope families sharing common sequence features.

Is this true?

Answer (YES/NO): NO